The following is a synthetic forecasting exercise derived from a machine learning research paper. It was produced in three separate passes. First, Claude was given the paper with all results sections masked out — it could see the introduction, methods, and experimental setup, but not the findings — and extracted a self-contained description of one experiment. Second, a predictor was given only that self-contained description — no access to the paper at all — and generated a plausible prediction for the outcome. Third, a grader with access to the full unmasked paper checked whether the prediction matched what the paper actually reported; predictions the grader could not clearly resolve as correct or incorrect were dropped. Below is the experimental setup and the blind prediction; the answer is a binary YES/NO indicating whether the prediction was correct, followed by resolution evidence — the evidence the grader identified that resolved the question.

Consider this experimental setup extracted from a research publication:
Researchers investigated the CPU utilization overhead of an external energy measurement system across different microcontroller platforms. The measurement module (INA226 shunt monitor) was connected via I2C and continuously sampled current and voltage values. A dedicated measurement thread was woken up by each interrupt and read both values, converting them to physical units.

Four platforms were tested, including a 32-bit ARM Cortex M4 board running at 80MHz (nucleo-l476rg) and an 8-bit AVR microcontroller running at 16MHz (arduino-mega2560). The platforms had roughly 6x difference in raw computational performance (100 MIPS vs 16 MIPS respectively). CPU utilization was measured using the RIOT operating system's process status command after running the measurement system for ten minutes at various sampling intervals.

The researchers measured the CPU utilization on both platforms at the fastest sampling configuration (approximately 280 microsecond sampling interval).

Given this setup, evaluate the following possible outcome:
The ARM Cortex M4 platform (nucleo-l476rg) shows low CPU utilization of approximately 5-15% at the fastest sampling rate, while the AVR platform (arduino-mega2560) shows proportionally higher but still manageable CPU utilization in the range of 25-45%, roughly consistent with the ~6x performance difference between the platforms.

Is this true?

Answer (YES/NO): NO